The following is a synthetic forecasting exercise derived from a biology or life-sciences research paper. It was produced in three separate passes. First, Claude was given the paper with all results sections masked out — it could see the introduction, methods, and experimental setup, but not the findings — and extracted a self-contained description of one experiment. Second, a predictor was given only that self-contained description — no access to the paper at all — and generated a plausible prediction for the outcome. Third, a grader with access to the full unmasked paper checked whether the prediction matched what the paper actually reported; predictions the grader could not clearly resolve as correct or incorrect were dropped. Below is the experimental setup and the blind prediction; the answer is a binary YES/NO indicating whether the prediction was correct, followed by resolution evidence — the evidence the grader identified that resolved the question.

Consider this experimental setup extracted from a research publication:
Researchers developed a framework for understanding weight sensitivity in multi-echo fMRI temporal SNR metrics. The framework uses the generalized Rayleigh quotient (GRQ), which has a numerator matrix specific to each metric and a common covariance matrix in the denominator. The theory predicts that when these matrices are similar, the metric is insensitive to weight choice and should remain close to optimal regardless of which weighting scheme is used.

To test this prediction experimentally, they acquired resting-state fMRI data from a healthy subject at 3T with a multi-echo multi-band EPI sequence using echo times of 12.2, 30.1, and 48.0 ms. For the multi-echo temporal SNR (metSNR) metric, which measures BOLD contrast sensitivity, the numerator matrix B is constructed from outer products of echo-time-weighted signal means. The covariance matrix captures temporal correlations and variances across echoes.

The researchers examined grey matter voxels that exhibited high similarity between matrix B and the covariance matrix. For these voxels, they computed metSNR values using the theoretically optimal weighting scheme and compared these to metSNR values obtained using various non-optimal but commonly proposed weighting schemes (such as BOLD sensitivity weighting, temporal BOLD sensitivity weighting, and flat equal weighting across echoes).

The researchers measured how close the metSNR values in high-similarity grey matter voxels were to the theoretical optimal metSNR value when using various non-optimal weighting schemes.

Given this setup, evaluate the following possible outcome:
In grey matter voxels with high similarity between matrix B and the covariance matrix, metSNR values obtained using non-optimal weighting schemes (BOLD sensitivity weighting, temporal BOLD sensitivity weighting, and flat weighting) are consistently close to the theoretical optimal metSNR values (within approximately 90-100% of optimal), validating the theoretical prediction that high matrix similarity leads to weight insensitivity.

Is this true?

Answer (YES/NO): YES